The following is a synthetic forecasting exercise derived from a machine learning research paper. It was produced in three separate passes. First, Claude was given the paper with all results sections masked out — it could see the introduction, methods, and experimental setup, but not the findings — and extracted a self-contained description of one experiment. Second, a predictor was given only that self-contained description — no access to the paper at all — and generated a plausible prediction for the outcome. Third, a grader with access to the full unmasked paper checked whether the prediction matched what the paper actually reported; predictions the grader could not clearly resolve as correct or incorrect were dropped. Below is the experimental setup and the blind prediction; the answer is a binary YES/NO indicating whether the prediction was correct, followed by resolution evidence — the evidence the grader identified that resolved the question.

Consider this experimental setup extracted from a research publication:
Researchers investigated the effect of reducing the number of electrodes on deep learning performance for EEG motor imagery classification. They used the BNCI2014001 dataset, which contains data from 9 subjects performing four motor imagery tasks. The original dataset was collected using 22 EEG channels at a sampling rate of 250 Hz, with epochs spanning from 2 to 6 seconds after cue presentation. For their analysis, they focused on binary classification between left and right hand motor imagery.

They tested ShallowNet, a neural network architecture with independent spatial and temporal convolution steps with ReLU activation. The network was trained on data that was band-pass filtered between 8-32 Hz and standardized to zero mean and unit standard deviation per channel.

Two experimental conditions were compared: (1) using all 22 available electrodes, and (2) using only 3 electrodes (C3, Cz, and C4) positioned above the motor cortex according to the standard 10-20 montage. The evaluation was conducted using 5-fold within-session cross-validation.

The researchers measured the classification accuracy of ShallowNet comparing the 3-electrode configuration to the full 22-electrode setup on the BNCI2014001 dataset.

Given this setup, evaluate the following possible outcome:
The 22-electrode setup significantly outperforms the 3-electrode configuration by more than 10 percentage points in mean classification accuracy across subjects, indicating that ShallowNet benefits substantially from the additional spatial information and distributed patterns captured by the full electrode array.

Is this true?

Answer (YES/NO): NO